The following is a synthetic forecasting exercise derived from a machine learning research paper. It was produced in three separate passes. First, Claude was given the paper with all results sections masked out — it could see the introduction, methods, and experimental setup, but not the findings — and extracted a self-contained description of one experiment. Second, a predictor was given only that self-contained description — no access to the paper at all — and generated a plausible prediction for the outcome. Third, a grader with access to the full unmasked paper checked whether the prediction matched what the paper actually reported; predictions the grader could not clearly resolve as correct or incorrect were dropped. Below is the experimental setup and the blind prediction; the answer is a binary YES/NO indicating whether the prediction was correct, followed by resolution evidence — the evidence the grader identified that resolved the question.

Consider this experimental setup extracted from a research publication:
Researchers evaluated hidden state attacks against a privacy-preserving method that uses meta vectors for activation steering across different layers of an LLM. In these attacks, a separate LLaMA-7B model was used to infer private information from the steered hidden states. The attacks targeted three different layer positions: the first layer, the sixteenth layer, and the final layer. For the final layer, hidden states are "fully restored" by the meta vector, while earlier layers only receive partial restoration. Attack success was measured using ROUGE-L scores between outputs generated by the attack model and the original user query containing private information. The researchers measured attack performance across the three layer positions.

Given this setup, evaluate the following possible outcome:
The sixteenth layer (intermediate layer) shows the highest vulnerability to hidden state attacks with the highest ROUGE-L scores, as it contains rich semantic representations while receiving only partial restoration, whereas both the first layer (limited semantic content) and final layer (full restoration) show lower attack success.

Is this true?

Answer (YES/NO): NO